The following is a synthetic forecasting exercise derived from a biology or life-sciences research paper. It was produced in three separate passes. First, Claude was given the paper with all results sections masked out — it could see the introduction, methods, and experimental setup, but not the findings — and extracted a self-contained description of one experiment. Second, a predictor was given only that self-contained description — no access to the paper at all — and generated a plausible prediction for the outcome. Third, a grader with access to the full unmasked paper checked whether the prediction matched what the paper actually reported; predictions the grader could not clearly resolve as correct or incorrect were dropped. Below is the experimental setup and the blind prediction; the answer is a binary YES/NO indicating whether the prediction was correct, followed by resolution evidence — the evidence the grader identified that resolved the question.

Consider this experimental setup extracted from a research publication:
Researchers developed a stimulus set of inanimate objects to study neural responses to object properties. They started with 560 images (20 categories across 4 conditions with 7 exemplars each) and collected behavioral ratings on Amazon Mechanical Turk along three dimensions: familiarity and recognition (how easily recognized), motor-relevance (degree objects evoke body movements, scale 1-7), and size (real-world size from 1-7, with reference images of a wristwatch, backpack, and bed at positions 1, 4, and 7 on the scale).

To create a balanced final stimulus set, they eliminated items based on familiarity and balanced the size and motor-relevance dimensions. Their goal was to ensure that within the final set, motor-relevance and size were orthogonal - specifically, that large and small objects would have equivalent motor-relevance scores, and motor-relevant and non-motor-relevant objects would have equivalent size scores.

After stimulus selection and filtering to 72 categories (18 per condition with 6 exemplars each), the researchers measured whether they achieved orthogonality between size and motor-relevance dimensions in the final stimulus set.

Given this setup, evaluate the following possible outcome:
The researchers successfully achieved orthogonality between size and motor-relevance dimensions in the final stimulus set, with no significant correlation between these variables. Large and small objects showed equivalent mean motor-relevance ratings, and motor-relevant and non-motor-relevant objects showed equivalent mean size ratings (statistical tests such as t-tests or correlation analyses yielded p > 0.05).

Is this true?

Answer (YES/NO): YES